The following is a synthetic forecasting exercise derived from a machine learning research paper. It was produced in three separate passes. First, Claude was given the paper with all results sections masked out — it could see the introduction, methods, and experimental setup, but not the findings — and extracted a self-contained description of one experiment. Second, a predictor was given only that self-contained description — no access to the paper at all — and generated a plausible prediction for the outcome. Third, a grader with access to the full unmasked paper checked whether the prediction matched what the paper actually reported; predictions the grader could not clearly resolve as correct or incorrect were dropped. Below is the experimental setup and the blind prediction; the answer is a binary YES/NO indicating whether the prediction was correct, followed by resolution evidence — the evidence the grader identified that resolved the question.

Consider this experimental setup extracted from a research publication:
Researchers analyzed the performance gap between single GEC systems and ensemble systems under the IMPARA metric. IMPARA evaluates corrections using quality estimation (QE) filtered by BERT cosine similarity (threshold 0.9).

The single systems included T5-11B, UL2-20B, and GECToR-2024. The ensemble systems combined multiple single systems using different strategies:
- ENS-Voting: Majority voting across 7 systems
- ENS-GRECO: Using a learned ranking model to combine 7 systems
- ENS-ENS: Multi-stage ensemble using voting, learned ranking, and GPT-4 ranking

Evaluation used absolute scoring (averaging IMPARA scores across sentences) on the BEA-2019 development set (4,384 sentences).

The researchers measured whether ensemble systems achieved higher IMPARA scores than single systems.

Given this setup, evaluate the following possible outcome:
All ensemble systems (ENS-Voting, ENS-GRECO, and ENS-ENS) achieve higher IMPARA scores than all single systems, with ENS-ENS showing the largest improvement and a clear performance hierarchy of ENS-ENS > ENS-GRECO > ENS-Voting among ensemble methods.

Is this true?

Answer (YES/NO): NO